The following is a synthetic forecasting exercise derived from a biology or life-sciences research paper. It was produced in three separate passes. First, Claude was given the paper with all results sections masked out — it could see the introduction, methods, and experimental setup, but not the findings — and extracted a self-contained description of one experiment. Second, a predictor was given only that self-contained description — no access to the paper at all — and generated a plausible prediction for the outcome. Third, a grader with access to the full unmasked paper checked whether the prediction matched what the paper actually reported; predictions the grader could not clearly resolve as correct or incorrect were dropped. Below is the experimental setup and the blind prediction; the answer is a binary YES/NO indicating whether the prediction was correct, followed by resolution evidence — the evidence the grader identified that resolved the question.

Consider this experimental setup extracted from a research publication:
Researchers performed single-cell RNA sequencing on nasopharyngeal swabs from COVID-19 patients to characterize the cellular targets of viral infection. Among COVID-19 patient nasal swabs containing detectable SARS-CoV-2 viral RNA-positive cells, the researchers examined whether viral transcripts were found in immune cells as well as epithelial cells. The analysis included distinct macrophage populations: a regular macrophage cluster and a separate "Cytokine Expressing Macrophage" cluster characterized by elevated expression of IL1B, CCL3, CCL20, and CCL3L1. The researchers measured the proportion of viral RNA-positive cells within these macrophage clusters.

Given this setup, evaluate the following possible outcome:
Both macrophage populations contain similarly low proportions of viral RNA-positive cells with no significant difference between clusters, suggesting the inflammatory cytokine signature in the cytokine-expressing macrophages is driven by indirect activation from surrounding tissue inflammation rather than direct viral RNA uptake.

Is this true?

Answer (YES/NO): NO